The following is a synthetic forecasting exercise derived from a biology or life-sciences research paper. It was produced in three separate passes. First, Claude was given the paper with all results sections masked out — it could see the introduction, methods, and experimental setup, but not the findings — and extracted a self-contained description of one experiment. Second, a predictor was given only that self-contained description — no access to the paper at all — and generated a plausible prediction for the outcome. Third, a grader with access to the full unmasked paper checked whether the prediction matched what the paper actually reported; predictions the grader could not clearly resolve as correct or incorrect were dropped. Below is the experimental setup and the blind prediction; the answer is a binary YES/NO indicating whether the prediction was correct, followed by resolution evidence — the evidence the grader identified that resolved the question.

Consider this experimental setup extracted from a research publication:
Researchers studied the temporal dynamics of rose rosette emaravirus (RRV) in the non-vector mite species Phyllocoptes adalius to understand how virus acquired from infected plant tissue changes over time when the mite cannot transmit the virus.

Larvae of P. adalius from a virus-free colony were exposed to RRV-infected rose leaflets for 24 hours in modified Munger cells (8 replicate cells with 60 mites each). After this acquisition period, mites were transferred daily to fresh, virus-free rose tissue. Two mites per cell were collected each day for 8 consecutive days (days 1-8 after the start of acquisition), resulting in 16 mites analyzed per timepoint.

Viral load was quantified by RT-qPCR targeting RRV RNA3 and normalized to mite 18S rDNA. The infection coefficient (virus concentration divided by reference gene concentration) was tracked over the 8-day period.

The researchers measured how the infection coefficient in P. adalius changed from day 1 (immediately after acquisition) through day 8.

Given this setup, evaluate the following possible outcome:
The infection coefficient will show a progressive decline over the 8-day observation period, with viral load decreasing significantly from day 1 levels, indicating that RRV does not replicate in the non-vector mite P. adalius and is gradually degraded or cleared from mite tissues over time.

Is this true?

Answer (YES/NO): NO